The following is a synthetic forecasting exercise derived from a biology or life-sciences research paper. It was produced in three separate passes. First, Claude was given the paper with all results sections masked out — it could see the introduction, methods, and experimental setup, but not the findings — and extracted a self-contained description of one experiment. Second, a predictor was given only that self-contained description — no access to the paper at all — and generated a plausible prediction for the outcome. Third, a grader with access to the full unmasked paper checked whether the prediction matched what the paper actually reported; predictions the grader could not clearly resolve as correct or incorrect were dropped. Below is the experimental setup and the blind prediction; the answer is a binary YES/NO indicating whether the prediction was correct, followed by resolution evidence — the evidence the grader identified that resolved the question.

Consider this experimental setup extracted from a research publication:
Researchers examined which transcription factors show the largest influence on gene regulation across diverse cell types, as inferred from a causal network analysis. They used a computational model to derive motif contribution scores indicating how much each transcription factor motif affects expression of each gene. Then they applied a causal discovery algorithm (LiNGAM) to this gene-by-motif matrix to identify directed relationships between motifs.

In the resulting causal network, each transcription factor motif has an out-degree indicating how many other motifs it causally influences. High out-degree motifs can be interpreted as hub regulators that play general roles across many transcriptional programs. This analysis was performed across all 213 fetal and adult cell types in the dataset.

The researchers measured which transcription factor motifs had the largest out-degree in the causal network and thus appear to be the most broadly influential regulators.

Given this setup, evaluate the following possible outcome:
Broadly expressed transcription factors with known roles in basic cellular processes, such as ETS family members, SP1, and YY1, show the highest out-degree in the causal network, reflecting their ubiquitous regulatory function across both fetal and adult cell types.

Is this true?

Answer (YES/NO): NO